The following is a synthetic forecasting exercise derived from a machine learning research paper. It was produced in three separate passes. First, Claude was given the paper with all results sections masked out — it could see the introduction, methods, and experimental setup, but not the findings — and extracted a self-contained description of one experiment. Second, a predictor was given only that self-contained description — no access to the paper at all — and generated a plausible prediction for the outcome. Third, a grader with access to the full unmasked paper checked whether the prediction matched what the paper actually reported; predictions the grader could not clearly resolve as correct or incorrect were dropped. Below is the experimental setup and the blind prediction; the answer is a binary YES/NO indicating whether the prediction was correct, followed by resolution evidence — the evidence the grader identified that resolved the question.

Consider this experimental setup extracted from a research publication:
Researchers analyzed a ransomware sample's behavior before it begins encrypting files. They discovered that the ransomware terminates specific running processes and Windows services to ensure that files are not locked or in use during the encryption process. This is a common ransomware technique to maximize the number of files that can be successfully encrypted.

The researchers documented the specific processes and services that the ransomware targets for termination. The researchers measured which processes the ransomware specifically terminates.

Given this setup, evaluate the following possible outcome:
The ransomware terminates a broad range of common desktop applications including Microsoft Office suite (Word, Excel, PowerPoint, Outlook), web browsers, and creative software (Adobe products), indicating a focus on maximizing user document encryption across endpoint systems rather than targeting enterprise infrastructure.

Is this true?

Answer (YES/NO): NO